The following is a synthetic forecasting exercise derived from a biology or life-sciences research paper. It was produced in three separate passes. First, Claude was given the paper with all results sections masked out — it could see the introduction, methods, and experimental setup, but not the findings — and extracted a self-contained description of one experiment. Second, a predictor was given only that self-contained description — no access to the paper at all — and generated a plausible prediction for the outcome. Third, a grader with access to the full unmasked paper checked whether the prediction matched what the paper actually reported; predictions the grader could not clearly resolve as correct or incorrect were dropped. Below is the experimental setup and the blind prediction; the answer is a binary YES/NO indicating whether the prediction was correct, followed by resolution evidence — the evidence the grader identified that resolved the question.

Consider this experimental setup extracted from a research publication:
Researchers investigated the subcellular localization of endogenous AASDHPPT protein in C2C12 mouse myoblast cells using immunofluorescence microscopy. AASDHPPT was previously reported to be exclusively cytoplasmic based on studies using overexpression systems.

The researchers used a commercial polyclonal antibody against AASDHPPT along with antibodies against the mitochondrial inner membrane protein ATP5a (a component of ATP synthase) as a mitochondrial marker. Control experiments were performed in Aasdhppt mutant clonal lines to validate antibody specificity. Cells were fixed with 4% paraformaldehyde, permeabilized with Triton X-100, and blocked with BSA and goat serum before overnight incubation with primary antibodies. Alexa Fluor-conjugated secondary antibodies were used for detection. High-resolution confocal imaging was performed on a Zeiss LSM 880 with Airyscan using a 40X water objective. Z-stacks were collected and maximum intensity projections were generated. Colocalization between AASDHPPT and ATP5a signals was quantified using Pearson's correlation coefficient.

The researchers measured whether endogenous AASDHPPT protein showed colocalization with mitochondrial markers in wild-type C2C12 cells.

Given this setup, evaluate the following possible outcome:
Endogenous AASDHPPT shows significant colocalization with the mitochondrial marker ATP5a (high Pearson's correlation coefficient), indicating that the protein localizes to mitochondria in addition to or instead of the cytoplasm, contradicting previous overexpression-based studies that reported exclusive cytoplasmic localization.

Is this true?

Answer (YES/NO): YES